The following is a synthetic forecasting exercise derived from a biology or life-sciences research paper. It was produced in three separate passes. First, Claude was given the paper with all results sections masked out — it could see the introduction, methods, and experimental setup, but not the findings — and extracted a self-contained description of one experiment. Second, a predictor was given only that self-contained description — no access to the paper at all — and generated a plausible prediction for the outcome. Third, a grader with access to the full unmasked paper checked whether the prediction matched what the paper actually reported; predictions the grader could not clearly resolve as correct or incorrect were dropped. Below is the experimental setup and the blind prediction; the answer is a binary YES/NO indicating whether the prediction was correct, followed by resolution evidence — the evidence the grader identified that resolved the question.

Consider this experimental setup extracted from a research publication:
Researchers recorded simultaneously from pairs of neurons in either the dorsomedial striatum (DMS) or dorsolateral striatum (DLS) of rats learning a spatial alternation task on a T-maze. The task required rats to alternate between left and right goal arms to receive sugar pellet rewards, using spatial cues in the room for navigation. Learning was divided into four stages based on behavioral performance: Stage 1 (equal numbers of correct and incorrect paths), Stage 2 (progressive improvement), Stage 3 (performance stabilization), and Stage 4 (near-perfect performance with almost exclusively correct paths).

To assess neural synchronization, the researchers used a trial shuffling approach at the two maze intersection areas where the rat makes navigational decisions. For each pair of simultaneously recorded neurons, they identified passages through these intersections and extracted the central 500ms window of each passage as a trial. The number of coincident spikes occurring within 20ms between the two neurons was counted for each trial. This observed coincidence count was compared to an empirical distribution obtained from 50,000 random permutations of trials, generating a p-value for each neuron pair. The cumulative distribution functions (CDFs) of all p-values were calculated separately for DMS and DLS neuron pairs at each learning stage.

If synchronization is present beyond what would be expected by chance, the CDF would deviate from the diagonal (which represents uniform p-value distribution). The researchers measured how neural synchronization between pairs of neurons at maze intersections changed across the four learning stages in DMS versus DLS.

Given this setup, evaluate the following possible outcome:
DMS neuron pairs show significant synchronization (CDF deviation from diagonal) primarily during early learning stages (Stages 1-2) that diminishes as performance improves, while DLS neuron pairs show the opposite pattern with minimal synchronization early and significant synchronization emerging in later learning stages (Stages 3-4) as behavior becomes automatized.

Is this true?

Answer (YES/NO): NO